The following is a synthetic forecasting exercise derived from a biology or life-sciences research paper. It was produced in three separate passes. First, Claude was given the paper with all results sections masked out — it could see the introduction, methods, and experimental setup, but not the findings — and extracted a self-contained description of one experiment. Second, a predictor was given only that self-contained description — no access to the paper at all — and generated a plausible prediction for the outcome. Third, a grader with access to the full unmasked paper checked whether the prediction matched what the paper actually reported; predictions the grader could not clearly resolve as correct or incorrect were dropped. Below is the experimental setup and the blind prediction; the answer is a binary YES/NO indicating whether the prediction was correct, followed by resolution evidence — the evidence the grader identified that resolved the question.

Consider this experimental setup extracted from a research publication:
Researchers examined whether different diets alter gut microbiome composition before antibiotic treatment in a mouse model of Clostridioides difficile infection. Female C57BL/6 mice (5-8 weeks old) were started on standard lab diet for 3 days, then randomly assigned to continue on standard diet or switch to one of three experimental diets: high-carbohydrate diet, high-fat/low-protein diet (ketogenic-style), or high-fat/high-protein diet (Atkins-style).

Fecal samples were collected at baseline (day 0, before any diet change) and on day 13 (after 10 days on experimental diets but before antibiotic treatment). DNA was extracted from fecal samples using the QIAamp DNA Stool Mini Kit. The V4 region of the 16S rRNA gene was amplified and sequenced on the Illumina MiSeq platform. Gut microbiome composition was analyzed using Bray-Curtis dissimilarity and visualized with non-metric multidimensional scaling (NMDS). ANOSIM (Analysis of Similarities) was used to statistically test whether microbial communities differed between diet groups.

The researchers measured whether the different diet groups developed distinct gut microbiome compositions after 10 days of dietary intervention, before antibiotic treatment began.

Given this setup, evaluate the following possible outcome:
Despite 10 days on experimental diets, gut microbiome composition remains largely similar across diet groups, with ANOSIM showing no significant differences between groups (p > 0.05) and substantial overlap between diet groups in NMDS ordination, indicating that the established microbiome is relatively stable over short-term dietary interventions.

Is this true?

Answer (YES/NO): NO